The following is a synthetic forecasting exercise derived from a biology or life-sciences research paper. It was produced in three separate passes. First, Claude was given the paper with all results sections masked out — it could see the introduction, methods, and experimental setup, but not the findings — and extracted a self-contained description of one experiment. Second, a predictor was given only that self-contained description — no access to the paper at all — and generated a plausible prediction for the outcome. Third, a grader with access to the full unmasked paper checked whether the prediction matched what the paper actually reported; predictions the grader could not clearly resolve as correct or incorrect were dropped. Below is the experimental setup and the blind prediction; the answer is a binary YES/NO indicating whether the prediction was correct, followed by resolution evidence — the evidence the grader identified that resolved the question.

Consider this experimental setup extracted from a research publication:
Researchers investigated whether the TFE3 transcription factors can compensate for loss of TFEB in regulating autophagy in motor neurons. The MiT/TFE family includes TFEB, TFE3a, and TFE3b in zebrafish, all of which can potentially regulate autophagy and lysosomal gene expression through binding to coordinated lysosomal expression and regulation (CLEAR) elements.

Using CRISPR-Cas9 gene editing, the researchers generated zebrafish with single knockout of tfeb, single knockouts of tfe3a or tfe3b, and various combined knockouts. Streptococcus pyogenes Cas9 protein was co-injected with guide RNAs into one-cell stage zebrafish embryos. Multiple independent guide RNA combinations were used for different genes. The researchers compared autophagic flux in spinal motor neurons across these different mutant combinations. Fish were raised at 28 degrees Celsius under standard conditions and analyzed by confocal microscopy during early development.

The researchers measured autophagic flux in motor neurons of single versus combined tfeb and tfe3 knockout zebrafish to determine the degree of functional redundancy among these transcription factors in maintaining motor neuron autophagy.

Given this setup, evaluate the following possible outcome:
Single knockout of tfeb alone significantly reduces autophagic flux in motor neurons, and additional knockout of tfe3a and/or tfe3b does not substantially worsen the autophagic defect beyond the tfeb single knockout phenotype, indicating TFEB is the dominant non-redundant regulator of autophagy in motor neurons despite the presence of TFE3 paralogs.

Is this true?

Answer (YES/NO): NO